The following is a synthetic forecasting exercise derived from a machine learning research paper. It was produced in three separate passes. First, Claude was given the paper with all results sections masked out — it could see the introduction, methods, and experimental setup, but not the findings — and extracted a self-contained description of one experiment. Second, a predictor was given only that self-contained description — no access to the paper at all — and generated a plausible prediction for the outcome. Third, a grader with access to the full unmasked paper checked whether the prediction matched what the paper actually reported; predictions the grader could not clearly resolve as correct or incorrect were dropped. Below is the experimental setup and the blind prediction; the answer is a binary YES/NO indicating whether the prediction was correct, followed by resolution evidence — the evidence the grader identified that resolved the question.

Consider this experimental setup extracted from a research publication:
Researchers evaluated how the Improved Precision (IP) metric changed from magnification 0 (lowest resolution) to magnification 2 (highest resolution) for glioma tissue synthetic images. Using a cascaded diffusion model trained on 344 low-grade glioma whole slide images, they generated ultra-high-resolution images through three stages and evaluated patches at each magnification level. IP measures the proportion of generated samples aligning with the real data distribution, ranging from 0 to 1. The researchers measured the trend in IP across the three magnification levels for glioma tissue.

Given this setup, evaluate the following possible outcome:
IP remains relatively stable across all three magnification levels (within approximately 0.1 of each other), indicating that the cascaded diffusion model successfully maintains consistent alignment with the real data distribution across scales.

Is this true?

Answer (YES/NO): NO